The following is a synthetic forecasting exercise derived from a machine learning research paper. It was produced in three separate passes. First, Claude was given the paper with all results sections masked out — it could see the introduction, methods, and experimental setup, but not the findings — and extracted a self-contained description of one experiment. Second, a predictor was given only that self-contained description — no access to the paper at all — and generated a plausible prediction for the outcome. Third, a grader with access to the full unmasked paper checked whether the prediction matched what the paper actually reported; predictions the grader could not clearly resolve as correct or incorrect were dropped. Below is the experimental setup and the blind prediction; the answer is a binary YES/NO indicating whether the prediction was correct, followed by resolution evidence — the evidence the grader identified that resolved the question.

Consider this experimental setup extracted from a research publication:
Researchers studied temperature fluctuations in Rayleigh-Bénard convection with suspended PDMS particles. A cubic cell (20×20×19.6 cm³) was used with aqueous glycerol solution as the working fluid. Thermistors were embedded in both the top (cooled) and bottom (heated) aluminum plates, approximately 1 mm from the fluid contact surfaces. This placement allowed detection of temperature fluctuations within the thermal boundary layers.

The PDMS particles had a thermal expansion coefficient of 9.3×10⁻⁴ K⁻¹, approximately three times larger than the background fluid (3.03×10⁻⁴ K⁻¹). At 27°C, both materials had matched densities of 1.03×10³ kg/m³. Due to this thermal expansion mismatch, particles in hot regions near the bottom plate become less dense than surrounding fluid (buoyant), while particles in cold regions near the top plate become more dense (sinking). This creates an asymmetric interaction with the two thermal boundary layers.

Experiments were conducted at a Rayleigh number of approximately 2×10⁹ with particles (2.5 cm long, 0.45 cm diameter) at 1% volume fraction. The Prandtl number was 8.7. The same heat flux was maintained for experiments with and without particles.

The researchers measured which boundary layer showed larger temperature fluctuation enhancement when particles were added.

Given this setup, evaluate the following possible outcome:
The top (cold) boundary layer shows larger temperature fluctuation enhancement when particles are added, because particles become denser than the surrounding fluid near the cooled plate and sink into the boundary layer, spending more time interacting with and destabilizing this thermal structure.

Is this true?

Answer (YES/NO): NO